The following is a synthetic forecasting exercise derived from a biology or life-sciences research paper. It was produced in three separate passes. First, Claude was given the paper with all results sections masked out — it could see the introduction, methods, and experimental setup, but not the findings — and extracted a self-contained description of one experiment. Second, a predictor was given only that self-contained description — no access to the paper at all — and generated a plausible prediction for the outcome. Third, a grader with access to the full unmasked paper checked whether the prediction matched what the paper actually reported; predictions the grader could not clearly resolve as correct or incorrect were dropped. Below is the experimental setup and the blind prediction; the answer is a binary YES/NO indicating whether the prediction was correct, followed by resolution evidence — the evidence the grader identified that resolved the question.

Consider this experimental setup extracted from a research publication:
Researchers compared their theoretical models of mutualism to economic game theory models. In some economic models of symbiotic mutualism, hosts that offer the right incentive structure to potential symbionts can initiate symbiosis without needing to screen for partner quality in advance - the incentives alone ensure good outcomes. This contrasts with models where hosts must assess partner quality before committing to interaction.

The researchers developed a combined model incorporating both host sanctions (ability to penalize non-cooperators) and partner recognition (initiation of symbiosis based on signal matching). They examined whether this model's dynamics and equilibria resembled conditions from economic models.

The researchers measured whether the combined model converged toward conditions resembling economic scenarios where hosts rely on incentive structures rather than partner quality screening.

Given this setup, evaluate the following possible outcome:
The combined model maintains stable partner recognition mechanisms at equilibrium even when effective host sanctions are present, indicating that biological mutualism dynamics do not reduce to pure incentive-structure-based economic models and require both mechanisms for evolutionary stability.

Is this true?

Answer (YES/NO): NO